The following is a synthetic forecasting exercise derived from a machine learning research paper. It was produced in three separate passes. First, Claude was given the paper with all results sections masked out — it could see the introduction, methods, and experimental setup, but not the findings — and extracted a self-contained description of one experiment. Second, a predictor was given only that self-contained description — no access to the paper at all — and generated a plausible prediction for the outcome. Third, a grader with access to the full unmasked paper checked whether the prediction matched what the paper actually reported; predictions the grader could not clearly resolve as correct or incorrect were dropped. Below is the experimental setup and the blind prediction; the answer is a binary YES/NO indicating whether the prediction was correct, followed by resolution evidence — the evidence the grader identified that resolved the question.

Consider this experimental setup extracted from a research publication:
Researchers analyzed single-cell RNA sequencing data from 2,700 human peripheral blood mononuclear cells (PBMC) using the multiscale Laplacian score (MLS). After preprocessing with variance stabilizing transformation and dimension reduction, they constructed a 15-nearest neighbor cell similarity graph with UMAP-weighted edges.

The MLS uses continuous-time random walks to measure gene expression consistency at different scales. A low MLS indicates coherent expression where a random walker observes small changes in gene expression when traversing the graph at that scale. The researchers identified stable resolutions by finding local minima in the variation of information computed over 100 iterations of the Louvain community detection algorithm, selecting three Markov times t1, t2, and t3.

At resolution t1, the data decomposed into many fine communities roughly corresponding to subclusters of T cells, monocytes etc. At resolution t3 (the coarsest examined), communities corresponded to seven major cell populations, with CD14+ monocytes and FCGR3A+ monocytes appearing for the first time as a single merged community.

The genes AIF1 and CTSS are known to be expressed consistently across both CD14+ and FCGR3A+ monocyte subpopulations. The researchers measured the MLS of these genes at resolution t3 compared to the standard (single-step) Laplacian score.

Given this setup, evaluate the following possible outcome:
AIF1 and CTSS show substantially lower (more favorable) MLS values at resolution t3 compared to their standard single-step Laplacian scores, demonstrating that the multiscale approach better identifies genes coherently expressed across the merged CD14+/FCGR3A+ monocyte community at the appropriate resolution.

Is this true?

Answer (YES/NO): YES